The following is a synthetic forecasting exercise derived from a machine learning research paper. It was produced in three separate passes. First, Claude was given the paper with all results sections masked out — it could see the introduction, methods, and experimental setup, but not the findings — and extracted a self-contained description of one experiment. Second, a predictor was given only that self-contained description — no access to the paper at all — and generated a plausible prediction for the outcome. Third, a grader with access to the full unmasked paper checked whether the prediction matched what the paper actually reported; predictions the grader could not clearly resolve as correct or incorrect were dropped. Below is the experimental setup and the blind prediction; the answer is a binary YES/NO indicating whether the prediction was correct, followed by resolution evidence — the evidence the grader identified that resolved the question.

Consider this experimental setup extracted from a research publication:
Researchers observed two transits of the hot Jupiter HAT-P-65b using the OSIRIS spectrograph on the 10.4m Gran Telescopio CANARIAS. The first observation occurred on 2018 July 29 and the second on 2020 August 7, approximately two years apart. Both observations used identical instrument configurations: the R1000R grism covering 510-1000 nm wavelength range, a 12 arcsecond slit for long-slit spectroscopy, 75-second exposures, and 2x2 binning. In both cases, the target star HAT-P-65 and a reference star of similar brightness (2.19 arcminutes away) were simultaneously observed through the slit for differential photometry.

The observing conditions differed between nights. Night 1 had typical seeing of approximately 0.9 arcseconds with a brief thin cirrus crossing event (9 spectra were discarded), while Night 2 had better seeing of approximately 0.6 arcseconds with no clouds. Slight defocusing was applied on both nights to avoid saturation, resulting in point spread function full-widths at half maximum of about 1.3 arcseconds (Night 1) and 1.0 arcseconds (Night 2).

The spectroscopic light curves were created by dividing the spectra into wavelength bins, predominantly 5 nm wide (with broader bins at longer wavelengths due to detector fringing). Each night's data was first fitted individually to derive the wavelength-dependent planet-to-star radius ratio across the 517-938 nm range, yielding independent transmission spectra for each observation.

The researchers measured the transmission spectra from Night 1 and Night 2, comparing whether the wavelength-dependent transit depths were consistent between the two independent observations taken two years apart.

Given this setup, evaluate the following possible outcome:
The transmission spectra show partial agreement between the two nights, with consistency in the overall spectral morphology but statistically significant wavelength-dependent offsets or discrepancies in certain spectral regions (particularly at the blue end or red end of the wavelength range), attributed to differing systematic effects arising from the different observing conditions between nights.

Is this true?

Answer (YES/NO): NO